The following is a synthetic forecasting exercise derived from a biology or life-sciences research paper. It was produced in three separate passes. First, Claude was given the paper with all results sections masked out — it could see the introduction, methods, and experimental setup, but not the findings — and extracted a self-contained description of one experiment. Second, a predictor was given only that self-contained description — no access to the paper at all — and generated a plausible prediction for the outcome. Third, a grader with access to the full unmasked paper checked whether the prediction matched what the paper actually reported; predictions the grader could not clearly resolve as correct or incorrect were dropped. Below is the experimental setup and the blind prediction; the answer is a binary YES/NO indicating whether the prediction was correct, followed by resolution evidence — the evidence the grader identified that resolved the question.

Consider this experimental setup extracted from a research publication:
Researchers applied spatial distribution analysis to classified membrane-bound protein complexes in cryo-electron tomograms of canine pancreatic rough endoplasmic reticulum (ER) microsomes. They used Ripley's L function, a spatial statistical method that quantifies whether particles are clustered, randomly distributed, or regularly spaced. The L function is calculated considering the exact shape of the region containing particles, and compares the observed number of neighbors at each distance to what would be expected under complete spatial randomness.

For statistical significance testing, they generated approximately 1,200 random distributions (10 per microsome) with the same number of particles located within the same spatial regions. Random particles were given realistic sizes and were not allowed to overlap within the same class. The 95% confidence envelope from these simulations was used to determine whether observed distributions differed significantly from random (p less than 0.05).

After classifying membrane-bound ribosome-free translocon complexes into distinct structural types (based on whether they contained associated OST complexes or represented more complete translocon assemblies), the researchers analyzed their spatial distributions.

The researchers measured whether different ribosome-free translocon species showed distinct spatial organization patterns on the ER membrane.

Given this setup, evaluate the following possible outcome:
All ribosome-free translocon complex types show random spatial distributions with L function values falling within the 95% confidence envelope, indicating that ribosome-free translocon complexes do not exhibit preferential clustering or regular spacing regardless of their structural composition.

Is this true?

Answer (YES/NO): NO